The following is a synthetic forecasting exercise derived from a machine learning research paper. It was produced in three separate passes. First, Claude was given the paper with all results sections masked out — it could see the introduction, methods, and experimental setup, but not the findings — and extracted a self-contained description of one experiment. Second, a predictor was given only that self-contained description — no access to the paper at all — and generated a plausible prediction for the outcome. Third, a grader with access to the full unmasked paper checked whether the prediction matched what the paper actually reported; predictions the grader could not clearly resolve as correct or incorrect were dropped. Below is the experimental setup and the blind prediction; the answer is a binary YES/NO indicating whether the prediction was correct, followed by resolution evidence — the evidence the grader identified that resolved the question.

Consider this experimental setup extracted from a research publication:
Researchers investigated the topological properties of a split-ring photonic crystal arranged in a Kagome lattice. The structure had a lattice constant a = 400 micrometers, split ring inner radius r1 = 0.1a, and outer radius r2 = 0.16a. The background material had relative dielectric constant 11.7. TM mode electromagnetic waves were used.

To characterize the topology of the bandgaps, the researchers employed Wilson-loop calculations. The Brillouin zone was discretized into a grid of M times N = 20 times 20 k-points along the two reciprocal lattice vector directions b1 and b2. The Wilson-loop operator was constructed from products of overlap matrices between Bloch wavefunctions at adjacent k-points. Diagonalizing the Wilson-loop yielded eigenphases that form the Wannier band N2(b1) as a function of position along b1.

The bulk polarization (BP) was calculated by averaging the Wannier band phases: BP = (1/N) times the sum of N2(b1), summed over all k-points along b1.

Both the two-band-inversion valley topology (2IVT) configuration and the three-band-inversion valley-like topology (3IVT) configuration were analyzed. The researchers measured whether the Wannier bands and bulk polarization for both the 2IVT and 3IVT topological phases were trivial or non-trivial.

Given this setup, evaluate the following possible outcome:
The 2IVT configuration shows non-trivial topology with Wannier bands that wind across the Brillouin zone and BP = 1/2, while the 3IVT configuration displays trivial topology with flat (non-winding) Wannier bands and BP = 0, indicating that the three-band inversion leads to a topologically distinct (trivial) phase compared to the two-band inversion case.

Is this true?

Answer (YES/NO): NO